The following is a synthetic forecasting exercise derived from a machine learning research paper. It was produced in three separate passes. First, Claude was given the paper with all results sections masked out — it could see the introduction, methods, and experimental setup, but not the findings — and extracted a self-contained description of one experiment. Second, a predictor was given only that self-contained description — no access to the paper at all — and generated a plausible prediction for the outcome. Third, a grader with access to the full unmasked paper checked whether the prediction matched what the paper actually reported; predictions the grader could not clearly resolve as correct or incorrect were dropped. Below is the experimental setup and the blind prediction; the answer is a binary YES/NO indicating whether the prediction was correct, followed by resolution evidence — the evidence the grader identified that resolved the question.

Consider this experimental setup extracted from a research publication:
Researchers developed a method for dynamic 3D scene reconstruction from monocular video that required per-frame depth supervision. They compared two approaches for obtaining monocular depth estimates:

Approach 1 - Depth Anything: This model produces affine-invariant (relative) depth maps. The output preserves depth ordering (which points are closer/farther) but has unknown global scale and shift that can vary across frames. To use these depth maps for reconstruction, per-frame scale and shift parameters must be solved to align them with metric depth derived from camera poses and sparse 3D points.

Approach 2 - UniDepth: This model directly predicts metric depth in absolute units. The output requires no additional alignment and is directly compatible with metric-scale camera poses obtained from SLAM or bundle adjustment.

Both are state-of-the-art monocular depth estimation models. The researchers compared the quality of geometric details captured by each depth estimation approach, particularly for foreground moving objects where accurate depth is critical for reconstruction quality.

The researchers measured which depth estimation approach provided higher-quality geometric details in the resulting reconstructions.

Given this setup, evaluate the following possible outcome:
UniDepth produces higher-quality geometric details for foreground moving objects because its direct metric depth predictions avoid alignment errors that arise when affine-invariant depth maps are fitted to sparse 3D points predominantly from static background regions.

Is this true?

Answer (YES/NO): NO